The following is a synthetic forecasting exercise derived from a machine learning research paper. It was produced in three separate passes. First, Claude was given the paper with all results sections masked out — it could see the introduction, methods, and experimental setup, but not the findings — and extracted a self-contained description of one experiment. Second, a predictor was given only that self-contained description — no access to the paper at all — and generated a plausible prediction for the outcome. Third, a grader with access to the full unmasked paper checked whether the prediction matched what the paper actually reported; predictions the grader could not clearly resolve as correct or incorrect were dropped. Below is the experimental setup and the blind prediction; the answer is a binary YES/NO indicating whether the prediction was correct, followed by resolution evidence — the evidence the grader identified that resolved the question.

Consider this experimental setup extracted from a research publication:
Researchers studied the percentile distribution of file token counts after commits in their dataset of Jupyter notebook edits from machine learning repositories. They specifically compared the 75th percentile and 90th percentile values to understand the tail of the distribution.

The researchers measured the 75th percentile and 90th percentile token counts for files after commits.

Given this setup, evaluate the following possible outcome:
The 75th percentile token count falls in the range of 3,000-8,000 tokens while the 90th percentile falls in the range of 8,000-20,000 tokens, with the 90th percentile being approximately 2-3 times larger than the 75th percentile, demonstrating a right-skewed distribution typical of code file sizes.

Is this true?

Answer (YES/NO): NO